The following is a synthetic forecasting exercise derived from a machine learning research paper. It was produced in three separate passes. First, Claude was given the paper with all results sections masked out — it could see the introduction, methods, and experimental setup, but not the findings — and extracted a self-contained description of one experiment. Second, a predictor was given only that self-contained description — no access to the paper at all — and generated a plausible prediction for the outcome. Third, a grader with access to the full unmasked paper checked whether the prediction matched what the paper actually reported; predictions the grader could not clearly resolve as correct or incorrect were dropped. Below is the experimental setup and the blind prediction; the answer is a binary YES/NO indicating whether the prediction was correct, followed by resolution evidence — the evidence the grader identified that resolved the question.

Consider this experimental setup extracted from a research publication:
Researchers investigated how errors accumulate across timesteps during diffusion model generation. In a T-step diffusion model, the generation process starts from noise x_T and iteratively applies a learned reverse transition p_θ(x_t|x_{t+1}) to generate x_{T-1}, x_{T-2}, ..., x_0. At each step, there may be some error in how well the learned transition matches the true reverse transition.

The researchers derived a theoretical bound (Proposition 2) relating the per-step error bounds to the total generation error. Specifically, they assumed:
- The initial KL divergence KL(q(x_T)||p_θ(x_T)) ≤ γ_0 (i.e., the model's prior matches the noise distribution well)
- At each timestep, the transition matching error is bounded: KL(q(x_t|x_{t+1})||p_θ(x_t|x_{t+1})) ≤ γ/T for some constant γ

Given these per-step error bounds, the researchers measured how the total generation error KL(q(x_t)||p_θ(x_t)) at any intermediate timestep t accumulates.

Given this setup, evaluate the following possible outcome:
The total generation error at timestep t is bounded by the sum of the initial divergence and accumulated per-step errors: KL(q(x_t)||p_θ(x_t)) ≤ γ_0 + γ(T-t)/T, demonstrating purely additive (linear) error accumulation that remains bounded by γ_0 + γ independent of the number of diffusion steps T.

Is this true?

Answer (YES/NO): YES